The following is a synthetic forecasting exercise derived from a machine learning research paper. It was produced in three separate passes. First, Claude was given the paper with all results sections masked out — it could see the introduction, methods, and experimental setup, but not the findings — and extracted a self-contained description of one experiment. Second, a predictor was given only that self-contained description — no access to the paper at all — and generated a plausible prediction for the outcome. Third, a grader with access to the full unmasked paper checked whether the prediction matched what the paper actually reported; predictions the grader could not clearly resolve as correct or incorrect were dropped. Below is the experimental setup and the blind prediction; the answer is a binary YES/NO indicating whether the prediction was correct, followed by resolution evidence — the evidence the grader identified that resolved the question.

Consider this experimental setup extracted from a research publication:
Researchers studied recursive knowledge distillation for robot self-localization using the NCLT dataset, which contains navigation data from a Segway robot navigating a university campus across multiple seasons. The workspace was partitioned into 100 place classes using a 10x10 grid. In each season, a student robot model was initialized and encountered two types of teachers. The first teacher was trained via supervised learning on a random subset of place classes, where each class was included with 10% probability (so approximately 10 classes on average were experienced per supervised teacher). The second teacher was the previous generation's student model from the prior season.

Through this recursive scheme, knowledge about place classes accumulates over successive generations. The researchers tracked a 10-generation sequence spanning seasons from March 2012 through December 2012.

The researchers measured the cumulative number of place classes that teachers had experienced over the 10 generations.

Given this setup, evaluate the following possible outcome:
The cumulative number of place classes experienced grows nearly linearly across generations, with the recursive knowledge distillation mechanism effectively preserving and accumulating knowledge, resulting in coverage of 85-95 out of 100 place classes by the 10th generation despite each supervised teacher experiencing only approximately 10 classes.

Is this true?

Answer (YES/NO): NO